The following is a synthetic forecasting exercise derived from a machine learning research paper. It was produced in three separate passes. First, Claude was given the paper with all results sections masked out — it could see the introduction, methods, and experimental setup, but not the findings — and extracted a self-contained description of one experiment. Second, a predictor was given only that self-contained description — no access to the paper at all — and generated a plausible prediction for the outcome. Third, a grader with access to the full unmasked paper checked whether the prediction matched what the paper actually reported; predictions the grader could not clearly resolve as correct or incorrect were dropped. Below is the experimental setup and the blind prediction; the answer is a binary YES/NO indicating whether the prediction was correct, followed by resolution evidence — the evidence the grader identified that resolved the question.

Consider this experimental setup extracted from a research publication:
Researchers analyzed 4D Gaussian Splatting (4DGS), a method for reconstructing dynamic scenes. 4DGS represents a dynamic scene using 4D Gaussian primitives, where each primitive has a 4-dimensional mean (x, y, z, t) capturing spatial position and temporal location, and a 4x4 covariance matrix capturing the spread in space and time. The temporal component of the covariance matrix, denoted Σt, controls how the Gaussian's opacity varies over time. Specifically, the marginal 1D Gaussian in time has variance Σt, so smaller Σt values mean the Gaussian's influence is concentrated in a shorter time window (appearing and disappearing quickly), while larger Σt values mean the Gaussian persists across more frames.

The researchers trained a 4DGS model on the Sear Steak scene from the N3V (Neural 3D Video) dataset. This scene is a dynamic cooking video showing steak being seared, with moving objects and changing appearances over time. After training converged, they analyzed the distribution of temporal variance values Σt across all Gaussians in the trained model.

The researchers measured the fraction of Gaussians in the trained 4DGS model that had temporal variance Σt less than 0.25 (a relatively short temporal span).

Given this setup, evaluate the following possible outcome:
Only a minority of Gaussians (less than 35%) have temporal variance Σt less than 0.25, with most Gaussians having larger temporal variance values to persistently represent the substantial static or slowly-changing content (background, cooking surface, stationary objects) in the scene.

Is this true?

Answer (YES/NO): NO